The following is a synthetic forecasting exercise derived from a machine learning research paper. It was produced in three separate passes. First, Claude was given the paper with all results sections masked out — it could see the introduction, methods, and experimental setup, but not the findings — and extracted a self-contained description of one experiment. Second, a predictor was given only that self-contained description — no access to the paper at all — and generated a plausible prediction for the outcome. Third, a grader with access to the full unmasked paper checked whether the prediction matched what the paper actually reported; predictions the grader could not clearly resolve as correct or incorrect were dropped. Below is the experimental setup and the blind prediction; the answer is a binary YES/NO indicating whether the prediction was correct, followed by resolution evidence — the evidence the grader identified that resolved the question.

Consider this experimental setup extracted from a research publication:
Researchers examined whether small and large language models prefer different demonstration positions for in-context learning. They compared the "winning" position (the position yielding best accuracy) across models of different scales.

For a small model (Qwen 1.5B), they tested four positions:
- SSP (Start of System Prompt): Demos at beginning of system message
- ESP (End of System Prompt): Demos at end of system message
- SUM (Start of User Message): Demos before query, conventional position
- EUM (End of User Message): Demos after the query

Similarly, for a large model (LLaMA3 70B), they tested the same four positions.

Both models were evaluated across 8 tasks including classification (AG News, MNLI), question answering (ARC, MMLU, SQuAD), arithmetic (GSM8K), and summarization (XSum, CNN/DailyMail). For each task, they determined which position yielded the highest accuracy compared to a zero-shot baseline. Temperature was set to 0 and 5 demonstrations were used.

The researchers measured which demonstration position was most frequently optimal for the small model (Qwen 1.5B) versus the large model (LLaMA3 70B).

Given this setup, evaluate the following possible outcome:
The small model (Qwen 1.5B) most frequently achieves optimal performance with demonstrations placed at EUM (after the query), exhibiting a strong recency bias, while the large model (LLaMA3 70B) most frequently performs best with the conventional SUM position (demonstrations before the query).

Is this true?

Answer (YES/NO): NO